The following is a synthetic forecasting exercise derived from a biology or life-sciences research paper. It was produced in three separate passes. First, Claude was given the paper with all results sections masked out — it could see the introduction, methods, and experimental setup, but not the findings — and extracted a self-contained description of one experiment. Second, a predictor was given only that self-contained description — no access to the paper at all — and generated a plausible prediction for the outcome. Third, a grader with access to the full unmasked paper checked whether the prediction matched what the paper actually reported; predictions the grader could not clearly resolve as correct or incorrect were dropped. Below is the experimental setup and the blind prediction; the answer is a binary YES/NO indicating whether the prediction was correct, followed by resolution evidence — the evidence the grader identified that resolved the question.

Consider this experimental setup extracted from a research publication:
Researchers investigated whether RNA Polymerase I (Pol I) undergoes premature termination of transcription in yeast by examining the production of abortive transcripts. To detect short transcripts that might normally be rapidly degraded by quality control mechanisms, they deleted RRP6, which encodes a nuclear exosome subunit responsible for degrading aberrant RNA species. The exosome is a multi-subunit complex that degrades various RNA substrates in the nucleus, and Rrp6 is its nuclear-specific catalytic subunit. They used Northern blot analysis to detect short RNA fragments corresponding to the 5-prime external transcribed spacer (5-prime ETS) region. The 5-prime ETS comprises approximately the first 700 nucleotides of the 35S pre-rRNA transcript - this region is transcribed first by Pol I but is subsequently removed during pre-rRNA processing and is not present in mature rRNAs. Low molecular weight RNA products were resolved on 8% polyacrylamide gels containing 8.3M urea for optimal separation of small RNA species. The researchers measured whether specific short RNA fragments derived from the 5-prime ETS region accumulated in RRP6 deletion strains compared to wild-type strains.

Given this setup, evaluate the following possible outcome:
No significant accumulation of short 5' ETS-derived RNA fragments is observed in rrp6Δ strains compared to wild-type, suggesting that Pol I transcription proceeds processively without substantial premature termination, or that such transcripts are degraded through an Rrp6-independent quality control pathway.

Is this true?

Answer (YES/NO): NO